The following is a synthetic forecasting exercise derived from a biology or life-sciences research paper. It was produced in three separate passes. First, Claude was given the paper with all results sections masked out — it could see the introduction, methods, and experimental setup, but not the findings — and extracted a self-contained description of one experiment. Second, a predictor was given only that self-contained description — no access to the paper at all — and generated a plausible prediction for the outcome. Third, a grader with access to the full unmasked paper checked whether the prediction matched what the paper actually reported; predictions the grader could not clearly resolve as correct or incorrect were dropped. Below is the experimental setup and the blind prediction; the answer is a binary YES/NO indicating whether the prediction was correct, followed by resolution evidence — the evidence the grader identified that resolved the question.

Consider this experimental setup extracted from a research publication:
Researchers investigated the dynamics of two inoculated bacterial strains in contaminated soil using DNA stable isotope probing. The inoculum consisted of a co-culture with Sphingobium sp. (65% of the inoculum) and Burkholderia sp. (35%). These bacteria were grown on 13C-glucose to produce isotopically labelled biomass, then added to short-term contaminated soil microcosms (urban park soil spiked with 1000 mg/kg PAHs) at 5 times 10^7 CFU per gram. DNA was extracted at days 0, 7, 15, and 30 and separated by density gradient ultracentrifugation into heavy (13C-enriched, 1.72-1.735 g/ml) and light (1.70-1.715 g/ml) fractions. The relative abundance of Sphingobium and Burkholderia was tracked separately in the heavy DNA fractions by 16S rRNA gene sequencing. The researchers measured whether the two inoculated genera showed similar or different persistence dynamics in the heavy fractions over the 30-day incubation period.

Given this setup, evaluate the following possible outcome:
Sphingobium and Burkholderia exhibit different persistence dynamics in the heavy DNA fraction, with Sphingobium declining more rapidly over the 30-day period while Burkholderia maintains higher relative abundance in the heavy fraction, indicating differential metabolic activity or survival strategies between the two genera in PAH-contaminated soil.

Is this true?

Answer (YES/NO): NO